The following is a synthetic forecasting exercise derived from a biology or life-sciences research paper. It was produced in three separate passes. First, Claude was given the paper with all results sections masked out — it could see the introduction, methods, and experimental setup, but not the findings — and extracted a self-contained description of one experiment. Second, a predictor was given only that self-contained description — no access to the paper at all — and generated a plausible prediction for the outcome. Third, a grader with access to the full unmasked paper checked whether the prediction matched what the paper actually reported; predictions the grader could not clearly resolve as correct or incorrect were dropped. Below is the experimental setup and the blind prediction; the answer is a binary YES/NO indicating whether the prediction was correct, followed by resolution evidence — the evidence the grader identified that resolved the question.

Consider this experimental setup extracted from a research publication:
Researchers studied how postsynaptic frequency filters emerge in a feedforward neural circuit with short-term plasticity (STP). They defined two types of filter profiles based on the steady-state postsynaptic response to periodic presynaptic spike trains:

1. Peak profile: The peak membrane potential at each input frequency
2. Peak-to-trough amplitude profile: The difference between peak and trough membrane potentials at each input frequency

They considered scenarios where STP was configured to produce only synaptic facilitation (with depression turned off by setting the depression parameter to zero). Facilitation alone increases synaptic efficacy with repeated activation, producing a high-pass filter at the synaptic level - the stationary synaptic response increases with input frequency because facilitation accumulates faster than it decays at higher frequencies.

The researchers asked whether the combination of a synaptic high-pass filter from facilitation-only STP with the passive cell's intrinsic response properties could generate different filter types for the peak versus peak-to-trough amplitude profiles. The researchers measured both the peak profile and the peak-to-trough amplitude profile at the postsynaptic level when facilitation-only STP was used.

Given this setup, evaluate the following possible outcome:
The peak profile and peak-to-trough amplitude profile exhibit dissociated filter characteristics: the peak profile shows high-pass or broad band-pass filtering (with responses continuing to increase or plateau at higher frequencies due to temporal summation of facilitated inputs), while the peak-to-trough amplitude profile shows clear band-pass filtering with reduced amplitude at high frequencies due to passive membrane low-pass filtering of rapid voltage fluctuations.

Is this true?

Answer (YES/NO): YES